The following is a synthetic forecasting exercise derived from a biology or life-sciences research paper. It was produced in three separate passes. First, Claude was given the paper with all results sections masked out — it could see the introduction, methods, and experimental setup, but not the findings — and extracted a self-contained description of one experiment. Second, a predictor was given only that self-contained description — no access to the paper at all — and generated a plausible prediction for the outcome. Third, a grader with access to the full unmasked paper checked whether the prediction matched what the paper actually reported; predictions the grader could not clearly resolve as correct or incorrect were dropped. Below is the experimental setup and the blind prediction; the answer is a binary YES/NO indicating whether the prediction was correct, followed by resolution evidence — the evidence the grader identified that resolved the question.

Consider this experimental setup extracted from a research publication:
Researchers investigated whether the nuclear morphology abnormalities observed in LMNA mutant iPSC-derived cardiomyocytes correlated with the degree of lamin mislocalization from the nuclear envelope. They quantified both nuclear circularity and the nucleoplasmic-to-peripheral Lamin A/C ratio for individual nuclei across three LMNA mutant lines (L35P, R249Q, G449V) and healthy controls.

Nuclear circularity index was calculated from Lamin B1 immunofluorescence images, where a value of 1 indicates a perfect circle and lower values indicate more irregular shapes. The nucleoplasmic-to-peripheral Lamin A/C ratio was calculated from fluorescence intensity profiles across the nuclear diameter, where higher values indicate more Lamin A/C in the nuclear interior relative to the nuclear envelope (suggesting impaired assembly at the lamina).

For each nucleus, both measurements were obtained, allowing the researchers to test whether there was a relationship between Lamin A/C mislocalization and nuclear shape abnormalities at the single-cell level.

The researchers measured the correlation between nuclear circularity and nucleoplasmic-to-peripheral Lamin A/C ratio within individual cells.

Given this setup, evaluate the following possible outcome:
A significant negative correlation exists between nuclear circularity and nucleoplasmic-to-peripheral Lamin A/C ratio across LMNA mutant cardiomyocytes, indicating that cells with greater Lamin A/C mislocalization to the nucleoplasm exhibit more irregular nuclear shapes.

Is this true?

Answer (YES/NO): NO